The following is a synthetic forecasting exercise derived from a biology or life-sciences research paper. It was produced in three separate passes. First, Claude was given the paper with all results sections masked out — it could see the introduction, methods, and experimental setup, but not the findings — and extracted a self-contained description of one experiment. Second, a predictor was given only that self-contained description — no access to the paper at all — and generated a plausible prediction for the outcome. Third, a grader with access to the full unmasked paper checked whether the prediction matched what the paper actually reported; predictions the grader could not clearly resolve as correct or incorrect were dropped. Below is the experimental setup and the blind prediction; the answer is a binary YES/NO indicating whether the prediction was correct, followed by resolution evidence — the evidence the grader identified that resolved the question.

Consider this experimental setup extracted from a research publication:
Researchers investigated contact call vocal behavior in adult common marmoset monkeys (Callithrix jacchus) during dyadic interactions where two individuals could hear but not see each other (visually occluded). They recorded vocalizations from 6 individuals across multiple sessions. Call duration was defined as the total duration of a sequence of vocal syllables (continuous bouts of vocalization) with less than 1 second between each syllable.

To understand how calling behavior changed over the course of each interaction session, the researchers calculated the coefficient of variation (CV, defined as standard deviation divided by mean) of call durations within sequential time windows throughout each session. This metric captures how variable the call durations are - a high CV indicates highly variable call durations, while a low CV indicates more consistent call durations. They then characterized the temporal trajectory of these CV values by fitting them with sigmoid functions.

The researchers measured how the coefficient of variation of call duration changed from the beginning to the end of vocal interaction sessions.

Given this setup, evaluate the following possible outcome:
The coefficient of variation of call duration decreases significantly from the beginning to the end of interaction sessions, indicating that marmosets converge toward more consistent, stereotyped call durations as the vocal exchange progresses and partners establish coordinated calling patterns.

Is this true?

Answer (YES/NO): YES